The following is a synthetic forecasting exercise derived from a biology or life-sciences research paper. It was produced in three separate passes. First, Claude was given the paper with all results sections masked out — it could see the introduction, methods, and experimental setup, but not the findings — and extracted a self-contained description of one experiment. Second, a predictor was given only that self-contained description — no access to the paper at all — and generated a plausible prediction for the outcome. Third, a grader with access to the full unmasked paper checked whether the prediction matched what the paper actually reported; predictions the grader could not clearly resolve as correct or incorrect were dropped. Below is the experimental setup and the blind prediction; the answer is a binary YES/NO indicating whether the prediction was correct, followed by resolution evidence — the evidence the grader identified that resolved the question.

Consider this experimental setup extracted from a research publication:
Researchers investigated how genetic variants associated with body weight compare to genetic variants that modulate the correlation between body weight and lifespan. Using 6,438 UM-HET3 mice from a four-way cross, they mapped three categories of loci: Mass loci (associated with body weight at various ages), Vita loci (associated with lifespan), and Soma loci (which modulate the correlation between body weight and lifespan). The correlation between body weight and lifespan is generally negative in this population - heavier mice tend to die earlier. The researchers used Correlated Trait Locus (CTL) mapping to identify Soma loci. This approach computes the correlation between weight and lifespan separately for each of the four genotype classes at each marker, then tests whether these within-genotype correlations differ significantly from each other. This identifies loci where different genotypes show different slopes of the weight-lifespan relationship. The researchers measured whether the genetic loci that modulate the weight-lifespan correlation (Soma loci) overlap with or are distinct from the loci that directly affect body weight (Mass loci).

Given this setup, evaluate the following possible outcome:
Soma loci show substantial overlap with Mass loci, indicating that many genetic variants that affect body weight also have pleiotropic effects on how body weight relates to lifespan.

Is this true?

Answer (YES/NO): NO